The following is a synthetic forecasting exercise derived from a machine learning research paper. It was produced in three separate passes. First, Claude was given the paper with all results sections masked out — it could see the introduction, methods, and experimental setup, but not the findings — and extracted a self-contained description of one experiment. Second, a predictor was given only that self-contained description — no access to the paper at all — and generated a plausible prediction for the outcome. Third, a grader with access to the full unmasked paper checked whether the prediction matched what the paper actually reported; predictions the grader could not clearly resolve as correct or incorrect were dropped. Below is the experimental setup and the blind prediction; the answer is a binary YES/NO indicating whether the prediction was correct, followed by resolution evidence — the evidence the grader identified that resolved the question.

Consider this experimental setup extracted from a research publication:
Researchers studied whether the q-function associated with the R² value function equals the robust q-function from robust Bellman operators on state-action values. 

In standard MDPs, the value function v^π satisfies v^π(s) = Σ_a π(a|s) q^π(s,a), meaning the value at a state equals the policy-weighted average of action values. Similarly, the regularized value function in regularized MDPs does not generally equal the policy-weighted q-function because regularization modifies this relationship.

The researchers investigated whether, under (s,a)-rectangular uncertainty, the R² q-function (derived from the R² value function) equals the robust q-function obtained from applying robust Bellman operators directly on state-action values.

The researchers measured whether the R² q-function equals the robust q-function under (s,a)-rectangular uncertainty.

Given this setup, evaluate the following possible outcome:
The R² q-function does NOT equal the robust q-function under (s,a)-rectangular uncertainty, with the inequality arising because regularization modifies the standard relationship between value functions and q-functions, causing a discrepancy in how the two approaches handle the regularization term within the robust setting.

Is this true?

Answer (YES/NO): YES